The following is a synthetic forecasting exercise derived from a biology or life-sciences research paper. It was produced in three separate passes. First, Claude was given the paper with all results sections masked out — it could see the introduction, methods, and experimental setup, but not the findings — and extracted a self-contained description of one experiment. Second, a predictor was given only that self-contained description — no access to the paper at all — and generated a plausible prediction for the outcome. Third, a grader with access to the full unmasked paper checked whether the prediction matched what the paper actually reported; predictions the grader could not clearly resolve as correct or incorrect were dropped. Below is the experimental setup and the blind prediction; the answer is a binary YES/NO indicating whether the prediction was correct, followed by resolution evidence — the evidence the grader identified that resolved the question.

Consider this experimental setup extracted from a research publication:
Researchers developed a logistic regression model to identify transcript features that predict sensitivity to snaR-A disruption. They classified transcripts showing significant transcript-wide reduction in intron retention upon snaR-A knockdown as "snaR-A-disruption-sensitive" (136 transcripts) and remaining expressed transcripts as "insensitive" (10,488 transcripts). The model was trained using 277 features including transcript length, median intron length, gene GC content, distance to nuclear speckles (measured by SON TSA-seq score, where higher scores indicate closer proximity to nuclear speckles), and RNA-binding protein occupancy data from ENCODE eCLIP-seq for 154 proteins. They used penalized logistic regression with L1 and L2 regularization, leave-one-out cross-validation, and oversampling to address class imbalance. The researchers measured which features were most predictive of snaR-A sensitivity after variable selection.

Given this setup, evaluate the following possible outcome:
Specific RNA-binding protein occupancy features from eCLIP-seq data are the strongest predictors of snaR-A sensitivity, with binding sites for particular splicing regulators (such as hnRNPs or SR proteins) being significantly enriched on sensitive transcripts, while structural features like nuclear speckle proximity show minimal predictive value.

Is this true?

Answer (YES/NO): NO